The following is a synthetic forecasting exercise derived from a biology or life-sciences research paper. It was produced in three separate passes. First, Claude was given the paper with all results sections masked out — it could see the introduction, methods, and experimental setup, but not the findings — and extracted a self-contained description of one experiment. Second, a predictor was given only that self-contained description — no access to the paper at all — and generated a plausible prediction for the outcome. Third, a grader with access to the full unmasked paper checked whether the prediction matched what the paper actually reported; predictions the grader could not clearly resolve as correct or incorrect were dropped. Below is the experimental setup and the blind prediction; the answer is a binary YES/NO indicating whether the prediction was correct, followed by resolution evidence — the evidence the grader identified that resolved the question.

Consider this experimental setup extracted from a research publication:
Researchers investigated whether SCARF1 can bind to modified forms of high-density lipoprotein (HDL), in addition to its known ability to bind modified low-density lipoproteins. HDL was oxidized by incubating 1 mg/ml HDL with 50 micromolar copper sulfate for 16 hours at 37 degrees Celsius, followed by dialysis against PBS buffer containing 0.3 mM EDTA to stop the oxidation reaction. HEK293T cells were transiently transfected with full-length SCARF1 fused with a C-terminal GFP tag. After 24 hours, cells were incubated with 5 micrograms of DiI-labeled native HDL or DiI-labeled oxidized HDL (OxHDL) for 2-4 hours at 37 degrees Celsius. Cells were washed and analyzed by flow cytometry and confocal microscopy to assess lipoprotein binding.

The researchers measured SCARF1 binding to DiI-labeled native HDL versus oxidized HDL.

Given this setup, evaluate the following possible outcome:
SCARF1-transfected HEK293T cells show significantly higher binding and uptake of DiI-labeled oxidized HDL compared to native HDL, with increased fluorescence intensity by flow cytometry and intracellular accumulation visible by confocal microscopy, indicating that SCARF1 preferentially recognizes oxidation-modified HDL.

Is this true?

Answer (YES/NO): NO